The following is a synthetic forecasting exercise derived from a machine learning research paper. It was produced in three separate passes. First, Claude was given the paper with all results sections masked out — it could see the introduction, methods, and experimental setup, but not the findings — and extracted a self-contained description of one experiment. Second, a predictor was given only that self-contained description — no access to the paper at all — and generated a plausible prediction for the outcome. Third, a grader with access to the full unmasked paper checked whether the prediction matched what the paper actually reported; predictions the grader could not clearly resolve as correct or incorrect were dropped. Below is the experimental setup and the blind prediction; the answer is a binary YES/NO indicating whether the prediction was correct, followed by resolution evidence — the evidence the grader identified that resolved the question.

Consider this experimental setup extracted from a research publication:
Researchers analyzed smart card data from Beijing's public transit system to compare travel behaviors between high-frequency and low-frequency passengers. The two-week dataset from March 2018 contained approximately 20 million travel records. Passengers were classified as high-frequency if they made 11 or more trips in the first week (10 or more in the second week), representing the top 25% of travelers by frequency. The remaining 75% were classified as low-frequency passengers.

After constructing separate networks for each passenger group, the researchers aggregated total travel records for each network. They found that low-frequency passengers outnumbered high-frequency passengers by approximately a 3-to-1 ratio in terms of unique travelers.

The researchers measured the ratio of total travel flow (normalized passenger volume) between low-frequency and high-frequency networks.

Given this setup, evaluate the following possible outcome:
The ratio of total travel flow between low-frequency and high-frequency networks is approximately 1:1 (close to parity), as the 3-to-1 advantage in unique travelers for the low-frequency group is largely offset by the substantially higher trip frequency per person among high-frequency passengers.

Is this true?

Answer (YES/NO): NO